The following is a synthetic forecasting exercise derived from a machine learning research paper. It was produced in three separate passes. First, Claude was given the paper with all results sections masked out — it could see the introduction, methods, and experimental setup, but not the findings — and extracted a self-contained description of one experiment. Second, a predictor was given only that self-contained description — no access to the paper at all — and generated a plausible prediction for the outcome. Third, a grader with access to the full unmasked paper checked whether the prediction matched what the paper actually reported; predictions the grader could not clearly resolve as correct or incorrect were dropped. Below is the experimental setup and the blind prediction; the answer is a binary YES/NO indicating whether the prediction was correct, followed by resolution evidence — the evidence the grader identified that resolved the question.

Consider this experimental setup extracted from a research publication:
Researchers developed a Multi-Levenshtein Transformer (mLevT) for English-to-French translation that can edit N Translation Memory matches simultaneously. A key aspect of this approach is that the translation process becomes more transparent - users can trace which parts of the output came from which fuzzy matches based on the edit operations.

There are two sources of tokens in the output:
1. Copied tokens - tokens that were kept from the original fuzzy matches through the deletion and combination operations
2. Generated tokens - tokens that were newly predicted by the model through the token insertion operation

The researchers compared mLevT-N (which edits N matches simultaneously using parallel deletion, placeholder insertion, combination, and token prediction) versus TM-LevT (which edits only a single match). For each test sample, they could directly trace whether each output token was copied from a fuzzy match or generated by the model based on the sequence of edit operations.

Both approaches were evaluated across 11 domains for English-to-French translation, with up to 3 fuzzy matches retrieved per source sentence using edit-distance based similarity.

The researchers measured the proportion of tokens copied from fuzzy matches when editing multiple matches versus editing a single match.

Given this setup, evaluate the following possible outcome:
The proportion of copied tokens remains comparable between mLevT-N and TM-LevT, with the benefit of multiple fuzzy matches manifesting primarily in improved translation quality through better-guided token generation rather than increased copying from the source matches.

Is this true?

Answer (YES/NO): NO